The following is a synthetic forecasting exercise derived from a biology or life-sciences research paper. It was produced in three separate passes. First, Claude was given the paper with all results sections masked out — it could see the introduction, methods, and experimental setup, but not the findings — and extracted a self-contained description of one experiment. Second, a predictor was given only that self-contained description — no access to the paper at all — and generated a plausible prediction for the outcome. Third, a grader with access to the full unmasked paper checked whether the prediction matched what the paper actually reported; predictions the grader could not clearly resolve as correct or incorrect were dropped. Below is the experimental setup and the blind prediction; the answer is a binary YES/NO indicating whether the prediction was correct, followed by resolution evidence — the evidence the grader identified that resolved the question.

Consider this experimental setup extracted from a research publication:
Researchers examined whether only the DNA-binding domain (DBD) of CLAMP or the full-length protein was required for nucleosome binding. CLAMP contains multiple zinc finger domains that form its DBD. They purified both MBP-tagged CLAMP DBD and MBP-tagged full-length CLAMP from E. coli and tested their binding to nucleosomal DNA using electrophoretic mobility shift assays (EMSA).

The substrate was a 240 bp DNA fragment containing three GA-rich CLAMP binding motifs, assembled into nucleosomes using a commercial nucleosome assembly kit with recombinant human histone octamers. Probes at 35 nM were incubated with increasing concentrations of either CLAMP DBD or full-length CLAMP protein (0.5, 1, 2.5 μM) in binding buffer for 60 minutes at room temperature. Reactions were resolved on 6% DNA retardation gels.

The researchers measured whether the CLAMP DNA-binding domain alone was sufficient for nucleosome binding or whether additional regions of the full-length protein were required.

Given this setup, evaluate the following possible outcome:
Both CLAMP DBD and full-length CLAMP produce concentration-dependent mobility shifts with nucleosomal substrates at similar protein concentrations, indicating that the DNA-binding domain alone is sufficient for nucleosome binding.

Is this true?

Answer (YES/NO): YES